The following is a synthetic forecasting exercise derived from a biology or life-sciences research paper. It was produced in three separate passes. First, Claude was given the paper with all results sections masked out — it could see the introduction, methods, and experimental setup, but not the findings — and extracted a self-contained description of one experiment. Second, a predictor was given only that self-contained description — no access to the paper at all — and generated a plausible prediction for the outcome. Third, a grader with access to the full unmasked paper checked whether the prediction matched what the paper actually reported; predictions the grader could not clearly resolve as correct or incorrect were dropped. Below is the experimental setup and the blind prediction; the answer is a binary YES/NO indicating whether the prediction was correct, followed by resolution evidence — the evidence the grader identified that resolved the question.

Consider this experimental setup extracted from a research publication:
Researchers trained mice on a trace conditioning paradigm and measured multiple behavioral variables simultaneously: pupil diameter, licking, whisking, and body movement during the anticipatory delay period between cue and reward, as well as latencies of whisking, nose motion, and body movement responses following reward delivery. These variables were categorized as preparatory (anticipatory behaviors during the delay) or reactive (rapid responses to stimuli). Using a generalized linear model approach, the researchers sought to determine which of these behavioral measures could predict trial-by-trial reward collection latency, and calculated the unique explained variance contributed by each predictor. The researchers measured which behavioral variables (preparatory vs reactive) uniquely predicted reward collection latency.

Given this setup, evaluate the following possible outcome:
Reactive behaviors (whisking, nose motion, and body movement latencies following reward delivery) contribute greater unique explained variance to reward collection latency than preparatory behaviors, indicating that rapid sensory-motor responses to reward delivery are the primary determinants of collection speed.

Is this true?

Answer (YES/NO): NO